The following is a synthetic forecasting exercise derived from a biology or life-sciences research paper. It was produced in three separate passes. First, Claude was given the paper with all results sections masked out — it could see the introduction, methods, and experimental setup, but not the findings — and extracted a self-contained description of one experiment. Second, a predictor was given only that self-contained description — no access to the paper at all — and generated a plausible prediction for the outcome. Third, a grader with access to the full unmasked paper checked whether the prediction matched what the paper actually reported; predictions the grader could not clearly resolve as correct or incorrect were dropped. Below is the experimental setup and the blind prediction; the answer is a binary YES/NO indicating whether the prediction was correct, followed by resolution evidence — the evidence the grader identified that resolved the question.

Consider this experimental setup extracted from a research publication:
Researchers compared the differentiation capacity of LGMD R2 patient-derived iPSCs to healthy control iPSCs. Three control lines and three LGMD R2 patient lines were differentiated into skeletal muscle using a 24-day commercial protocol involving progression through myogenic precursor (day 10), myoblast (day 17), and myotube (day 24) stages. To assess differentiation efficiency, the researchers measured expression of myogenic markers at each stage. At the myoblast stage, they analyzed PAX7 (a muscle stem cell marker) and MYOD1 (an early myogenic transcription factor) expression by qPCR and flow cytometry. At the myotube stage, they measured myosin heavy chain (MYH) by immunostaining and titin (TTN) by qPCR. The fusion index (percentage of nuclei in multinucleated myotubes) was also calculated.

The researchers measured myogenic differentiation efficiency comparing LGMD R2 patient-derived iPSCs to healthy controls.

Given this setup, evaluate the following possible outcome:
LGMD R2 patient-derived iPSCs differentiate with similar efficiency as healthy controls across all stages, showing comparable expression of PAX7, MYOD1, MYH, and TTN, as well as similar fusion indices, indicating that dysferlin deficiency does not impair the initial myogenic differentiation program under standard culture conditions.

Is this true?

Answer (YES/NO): YES